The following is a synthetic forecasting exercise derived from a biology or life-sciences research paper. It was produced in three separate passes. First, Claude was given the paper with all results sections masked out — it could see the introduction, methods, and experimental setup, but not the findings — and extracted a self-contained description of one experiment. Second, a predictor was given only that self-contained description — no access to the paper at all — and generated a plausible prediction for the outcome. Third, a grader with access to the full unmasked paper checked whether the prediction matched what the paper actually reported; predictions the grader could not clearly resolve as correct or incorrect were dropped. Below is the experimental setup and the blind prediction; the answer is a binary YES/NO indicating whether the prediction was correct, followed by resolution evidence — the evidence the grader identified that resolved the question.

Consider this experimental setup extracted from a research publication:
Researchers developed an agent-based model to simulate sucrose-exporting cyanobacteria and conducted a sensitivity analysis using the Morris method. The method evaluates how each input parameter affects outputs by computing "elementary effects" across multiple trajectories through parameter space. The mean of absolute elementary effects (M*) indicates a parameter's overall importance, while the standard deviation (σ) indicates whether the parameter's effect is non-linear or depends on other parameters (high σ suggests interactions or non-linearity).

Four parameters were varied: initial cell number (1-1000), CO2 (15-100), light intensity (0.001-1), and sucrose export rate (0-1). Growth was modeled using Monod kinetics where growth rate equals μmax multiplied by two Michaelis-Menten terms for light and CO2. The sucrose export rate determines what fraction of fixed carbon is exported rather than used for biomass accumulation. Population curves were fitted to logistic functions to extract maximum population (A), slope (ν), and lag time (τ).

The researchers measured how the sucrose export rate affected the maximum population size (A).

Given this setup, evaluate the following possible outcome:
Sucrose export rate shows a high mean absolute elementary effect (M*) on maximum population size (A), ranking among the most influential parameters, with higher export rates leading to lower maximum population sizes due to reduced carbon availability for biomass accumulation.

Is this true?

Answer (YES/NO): YES